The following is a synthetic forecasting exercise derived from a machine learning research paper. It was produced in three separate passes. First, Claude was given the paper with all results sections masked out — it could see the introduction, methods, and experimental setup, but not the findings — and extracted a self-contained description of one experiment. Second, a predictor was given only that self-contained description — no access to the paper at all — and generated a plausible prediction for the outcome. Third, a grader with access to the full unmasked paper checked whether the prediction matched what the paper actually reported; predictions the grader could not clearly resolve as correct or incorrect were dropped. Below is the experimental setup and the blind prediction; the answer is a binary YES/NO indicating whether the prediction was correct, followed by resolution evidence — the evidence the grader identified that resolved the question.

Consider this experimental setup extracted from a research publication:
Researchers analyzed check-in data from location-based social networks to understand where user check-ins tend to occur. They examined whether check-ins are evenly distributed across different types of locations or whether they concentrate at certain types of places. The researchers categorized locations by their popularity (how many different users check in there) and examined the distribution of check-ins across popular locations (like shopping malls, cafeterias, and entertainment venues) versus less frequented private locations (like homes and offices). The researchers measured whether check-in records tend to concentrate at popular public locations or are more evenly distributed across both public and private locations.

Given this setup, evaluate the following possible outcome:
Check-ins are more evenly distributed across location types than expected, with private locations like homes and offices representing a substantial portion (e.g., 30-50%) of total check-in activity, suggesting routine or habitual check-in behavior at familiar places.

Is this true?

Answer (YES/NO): NO